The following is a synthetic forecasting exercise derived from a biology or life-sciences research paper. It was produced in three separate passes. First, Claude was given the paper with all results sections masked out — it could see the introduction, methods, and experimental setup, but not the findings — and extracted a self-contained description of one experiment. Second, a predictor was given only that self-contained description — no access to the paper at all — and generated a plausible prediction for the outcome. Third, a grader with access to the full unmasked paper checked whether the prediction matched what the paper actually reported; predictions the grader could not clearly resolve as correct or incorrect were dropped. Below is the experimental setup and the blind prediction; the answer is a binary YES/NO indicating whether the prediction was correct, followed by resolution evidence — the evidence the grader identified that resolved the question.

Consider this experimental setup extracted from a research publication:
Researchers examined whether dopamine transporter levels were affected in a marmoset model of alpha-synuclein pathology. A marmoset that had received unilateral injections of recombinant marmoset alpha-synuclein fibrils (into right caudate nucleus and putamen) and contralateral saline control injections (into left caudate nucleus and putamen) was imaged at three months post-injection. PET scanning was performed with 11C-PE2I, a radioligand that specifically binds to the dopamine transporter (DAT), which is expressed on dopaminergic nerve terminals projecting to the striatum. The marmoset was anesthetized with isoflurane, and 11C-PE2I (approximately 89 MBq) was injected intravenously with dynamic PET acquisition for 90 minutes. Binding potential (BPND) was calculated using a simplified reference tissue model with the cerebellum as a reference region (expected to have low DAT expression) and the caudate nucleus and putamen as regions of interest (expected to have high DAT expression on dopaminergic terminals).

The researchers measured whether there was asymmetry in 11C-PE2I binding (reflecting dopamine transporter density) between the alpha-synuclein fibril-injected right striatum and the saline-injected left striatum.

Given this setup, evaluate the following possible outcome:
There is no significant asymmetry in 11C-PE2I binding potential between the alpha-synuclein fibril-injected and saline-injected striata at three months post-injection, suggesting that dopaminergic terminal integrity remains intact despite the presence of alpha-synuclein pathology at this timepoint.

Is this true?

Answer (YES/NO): NO